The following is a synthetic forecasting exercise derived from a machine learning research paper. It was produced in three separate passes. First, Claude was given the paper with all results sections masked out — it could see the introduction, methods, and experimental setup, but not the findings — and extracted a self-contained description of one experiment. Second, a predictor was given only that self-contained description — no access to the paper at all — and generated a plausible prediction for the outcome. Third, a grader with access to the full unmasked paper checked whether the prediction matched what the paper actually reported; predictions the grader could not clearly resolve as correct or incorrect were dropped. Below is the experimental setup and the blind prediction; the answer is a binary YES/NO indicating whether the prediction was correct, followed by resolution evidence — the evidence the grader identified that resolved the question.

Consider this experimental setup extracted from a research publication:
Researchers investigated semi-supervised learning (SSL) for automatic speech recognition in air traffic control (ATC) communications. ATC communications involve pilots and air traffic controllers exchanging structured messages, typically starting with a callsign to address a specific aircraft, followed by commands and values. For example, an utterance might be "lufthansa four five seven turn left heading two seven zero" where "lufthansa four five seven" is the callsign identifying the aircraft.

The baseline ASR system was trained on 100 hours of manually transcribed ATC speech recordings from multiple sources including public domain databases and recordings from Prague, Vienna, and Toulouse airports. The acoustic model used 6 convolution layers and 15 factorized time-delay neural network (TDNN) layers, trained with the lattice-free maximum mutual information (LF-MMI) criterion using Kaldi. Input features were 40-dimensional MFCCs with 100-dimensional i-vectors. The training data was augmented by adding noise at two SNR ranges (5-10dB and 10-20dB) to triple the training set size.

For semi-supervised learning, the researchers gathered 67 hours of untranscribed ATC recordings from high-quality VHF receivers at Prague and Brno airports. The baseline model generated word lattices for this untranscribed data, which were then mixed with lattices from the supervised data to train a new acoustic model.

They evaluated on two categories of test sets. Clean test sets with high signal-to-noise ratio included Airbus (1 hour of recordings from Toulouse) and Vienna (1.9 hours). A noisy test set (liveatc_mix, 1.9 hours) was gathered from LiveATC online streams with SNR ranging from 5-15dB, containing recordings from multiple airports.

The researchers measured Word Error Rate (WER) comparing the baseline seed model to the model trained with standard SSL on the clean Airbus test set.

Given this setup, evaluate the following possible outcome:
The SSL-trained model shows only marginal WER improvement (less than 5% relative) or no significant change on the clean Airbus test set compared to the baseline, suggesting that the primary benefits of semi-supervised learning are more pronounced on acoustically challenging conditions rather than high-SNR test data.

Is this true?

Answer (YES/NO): NO